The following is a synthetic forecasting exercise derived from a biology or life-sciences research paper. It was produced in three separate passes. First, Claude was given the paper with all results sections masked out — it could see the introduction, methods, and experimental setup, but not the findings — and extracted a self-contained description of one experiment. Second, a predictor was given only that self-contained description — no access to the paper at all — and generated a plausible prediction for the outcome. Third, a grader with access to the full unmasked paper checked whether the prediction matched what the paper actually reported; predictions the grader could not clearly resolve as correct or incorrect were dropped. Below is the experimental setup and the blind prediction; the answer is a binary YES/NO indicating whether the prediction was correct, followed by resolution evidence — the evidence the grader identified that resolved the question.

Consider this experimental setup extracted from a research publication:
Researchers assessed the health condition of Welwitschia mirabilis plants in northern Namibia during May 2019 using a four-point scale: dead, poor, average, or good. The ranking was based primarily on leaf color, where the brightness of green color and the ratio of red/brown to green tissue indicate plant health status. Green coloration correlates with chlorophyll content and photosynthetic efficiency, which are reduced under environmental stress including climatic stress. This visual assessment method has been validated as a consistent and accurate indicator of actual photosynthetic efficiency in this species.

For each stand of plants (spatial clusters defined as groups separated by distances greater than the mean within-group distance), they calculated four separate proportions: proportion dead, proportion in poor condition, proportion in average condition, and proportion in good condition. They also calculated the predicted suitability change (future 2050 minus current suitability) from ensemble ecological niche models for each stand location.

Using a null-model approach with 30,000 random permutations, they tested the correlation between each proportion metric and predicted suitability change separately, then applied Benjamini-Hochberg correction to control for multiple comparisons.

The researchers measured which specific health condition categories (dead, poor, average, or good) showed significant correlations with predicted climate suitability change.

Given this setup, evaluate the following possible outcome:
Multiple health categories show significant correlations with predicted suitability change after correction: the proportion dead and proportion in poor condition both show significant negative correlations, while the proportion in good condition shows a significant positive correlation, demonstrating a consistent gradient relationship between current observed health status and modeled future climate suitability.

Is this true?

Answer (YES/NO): NO